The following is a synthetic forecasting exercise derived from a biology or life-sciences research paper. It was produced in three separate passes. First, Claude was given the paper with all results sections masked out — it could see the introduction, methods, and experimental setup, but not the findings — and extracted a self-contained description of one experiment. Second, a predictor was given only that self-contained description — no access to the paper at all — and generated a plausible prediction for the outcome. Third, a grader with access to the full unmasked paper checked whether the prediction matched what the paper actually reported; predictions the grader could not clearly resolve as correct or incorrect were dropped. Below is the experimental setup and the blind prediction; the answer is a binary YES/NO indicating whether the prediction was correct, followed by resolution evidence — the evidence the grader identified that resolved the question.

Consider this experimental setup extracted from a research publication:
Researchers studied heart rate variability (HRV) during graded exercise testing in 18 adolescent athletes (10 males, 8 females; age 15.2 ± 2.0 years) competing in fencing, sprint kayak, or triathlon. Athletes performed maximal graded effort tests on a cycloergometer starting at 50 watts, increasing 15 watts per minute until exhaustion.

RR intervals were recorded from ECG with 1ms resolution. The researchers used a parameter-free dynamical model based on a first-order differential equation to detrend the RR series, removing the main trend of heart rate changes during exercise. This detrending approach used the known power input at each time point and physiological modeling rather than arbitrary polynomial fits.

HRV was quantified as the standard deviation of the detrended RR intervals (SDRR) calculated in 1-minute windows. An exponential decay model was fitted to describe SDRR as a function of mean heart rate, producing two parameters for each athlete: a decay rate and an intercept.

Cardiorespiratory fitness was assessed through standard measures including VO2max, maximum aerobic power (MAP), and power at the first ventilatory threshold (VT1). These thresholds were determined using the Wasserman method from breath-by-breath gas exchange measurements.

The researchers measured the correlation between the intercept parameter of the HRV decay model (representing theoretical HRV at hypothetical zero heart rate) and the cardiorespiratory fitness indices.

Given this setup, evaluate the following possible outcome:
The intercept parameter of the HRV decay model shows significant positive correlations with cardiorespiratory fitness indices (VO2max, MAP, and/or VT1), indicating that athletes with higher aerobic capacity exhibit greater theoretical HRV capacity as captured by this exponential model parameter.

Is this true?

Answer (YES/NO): YES